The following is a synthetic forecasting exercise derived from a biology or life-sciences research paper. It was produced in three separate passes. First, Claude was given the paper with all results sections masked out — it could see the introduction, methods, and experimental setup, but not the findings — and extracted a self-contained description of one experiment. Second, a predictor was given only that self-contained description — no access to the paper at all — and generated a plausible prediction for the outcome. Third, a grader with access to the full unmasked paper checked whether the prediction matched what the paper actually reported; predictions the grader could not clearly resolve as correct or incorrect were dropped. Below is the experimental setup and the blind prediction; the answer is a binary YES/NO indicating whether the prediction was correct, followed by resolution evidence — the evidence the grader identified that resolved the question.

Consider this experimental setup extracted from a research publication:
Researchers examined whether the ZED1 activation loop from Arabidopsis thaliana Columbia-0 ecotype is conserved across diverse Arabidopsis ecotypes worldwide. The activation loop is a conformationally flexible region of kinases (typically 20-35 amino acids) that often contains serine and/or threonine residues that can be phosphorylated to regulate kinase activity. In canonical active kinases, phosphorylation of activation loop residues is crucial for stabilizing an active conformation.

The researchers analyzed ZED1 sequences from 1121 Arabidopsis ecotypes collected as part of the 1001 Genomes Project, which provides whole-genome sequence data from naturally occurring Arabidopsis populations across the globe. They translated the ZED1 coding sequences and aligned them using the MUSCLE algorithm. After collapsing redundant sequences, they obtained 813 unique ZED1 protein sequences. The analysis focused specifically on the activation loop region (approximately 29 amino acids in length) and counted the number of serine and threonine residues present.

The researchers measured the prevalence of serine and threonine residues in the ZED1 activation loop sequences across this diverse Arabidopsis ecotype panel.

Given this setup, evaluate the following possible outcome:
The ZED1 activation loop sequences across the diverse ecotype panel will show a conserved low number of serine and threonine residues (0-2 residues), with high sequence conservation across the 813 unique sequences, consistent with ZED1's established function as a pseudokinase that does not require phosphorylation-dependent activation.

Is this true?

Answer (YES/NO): YES